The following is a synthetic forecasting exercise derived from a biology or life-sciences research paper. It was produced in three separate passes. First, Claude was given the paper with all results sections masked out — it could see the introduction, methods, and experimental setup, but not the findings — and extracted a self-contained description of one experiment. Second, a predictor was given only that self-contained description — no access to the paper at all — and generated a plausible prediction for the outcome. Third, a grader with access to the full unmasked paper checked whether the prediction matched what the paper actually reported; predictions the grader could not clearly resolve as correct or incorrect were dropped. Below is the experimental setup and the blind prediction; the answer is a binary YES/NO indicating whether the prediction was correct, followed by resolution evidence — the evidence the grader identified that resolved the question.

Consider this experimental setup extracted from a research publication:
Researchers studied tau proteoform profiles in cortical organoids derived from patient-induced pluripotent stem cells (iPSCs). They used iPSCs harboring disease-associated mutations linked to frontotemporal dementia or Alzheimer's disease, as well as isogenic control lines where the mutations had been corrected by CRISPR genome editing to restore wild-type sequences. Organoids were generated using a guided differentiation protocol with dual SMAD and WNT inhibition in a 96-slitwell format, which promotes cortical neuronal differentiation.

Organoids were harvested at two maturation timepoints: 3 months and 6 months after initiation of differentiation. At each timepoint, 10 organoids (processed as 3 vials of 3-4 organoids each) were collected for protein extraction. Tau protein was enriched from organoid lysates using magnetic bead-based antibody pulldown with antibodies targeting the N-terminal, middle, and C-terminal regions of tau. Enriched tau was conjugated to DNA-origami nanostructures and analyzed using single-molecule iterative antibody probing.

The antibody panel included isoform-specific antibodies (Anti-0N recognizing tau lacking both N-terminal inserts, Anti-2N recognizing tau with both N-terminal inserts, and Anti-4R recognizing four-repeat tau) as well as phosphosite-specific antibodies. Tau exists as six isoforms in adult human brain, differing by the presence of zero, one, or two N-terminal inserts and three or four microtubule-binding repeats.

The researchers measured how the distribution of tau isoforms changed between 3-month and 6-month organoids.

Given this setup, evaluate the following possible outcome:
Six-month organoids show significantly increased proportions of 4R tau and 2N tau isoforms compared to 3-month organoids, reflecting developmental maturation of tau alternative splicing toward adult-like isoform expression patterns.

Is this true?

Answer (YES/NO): NO